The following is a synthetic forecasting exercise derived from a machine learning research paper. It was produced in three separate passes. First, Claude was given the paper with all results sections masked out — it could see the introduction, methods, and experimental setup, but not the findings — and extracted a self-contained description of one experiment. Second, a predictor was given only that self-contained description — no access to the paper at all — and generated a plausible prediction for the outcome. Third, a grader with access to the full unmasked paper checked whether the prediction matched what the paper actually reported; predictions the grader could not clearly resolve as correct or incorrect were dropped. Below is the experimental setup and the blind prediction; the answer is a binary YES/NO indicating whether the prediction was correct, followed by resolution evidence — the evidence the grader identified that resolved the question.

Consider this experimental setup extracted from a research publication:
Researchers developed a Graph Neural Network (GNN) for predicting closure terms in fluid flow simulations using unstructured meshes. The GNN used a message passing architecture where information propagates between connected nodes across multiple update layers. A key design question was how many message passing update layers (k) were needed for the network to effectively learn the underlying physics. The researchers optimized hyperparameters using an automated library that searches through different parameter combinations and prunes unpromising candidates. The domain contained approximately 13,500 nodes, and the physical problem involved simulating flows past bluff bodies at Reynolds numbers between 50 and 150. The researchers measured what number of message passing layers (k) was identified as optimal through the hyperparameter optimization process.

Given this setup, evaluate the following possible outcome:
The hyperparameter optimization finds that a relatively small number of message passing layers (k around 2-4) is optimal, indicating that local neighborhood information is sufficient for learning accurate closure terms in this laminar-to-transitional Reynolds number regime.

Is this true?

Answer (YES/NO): NO